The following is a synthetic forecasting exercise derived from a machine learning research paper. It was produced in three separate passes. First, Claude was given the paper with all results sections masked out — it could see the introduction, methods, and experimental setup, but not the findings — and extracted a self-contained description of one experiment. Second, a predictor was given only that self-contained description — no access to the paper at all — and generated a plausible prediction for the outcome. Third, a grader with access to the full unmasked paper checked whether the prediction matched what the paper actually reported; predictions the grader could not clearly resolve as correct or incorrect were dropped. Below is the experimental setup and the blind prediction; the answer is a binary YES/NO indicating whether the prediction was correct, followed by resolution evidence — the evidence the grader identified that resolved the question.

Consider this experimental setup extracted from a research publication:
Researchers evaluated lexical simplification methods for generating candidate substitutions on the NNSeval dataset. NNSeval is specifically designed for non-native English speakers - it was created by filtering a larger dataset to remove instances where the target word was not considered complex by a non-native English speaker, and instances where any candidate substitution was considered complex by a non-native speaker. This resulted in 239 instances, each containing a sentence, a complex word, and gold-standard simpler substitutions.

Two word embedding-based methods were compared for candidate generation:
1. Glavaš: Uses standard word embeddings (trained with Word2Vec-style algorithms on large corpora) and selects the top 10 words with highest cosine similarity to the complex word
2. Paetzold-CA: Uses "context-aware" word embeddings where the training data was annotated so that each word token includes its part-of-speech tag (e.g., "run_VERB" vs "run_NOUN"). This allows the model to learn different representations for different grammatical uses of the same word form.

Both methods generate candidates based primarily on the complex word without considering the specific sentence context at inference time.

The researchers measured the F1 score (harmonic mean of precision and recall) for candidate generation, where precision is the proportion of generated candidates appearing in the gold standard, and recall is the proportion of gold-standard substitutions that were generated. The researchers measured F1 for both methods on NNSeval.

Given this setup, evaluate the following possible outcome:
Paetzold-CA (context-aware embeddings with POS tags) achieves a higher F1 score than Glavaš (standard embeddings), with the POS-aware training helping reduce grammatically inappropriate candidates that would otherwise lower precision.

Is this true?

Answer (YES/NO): YES